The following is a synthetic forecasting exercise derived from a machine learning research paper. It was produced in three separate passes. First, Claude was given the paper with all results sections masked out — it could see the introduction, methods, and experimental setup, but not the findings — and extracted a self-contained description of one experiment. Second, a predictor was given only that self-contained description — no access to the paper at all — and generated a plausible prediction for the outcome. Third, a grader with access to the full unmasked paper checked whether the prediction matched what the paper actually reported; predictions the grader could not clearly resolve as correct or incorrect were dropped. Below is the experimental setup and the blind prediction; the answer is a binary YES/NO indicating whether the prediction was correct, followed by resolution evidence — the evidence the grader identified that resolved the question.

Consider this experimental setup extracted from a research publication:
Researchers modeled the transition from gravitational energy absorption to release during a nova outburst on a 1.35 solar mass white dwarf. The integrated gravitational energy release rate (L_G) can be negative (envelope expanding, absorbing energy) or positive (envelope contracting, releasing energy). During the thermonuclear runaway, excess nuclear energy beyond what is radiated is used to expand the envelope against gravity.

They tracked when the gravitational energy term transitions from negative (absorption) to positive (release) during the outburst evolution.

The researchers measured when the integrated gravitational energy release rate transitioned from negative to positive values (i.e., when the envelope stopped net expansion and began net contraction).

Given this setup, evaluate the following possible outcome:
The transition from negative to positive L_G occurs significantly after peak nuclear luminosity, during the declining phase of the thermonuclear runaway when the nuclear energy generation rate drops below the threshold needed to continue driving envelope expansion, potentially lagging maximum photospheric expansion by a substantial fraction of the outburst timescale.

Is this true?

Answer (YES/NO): YES